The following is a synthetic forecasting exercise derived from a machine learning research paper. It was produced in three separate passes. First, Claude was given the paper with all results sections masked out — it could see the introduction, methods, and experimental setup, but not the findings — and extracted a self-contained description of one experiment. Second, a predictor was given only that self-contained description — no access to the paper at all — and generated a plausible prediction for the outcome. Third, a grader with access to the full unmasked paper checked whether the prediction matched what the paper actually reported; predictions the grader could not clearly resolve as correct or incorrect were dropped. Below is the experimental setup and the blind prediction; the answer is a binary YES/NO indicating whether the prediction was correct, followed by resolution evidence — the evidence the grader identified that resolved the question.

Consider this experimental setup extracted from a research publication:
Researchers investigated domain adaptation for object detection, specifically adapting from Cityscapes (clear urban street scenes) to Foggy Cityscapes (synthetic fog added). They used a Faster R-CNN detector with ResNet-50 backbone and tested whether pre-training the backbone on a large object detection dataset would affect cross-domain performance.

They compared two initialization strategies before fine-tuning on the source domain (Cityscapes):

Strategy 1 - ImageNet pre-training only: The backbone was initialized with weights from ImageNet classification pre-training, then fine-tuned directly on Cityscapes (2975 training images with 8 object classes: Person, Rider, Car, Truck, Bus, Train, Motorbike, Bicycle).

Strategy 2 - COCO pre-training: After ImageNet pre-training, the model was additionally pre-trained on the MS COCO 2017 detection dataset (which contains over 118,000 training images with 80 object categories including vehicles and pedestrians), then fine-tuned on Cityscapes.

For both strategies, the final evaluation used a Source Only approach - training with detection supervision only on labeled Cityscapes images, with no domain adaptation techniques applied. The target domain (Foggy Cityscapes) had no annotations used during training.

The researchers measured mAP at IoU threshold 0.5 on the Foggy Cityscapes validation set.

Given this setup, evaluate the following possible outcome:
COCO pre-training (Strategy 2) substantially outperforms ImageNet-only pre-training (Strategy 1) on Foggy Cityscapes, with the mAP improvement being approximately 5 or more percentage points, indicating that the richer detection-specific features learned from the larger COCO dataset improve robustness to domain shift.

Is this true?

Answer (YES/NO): YES